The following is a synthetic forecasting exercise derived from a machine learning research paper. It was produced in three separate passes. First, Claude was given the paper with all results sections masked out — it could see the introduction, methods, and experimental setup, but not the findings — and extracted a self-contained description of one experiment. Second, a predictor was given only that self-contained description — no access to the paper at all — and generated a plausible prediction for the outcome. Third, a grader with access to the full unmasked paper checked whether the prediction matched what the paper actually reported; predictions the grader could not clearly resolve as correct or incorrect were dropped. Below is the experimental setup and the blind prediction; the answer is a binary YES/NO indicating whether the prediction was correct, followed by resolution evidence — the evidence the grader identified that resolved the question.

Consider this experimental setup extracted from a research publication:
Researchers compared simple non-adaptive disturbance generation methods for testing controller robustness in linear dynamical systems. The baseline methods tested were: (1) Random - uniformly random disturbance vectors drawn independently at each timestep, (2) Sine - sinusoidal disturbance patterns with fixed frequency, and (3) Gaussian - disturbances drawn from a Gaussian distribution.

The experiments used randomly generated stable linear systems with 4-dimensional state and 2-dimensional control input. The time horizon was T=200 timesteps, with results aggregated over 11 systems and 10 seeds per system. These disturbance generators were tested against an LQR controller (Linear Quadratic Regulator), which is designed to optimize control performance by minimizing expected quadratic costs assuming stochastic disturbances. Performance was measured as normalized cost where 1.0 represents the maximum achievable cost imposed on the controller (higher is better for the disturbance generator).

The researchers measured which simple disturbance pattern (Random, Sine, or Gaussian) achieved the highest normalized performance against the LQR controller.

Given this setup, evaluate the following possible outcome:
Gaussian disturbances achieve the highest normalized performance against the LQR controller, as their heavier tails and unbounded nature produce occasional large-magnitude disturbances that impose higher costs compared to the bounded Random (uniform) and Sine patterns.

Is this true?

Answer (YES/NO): NO